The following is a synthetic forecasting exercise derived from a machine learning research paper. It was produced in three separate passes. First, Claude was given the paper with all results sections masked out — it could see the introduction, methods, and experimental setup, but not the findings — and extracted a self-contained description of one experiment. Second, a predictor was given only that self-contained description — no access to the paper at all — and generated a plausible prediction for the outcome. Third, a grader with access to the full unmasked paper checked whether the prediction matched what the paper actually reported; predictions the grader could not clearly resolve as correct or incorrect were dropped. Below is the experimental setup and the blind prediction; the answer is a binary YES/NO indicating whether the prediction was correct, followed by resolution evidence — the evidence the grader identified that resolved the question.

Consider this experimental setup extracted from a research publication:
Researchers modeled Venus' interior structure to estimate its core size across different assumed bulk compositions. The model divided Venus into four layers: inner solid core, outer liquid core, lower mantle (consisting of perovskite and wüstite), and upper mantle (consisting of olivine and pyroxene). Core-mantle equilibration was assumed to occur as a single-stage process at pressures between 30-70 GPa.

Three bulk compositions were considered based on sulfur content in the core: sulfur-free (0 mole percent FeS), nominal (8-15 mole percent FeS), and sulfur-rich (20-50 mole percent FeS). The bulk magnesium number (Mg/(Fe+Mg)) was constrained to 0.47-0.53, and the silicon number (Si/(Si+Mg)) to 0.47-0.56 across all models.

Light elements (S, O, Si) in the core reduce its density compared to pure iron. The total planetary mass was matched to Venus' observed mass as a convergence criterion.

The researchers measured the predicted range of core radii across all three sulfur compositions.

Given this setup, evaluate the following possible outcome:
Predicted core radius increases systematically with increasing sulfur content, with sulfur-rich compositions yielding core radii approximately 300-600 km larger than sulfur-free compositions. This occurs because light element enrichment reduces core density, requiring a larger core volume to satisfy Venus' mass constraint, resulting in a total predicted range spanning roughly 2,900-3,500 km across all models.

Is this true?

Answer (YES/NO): NO